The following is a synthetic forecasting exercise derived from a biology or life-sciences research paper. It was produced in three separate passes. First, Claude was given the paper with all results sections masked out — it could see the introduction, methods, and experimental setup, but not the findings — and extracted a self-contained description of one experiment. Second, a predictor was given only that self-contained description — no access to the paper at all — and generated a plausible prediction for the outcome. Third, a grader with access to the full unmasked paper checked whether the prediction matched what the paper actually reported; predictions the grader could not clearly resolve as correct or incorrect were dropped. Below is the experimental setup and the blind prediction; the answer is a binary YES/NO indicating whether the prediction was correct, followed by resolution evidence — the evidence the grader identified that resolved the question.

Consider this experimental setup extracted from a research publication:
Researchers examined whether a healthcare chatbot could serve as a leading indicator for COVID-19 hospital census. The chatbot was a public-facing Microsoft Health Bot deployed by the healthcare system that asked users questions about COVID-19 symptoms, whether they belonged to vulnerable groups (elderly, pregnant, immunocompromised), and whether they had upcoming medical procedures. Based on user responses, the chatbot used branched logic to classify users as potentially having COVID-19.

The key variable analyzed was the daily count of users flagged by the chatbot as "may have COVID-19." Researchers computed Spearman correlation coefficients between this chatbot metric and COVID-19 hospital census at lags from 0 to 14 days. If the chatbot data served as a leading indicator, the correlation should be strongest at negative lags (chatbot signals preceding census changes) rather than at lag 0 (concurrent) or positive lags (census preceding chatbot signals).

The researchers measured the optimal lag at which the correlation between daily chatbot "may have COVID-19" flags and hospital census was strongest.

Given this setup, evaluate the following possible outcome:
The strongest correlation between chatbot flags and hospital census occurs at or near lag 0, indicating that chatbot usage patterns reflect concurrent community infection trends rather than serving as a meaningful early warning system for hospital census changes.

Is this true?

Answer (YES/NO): NO